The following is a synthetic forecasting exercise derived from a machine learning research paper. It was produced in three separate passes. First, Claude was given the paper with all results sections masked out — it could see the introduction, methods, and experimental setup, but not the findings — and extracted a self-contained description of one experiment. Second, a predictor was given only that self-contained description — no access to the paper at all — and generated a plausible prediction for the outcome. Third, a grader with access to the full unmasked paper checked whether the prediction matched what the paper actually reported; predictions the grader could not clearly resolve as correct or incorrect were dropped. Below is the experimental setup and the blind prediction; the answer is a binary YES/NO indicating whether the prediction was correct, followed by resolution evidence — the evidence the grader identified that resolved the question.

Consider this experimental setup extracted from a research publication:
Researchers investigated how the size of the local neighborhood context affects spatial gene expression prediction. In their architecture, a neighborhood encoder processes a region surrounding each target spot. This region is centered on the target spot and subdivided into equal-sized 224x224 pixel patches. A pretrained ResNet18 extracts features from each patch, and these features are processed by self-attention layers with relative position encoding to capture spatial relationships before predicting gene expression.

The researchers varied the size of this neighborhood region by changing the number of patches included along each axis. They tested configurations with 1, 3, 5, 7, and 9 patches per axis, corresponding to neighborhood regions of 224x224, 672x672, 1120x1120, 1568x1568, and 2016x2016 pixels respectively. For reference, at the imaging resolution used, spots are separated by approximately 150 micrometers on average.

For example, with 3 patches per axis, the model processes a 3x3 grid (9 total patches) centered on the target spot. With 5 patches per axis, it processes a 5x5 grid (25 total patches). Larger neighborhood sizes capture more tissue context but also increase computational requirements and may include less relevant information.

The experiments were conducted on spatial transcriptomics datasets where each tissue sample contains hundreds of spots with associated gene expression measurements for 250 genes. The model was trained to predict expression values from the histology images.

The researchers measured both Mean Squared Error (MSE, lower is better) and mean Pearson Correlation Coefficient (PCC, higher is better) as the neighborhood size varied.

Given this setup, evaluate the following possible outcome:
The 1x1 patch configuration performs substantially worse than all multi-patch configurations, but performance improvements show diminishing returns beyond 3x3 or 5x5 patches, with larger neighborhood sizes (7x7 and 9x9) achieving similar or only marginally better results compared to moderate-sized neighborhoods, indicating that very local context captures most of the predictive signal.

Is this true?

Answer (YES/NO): NO